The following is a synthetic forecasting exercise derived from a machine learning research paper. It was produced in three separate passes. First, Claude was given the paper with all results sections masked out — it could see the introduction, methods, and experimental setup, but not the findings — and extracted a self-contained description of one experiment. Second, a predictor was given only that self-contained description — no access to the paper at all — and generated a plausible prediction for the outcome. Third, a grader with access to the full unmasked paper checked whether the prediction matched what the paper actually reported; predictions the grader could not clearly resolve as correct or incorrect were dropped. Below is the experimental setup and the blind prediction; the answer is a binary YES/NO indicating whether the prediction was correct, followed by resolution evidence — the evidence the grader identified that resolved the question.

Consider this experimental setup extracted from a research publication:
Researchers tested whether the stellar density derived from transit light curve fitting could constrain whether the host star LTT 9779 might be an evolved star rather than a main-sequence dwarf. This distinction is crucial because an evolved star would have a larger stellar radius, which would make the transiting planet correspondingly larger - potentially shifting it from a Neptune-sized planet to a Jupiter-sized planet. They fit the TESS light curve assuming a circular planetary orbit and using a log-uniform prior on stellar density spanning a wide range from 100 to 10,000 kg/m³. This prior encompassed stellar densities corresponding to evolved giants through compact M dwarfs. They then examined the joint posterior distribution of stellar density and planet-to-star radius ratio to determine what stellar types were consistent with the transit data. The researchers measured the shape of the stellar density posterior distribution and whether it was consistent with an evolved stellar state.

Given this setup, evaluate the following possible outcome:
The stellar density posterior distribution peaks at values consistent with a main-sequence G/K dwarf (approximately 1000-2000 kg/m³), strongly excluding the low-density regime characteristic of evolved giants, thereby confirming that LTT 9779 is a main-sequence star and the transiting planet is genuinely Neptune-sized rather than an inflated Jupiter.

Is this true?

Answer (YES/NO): YES